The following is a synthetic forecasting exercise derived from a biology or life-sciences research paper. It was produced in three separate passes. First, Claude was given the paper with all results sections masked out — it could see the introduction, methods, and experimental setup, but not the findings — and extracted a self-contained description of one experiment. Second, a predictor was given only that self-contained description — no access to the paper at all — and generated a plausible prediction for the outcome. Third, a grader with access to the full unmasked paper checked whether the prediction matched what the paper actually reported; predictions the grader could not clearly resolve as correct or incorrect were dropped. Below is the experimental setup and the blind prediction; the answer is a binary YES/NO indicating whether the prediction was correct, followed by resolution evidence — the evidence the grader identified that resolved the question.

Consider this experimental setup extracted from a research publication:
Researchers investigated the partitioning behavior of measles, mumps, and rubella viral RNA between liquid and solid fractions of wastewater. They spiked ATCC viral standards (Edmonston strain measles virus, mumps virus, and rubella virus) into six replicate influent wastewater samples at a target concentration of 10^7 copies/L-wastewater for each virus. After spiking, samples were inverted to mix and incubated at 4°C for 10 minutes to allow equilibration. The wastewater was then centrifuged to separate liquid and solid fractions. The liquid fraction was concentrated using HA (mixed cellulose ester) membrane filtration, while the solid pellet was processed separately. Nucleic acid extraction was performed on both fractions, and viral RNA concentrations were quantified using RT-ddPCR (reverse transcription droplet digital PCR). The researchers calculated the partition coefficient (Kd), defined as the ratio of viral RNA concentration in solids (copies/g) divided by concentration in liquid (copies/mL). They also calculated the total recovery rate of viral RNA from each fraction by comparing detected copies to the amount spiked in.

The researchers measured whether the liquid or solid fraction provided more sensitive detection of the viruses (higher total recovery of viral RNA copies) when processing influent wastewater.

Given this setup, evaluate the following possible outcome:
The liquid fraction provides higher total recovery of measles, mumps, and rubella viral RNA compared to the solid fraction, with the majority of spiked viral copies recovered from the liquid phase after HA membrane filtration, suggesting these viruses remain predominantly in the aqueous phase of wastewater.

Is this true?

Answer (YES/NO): YES